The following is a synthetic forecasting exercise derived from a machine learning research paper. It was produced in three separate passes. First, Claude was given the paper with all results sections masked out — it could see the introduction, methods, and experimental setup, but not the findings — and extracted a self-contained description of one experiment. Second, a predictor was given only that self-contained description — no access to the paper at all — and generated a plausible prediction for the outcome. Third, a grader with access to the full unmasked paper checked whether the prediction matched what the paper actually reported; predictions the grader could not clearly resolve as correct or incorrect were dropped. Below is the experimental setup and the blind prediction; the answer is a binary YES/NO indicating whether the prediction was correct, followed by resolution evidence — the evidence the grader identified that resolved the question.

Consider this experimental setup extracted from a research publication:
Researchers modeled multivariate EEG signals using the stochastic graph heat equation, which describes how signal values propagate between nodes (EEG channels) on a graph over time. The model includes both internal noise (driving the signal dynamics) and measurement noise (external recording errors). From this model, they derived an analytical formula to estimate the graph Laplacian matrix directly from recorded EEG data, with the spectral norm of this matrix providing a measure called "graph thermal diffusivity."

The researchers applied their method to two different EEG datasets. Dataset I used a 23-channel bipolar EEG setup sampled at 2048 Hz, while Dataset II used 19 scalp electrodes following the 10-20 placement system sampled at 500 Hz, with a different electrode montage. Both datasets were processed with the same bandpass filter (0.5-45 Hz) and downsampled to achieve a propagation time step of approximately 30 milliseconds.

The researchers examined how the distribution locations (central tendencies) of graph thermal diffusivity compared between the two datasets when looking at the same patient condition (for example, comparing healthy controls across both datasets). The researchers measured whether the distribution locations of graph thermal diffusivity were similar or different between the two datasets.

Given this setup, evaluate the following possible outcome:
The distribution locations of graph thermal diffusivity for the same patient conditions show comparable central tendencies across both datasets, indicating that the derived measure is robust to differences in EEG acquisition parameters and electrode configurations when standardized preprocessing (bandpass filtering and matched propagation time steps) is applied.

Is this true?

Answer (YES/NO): NO